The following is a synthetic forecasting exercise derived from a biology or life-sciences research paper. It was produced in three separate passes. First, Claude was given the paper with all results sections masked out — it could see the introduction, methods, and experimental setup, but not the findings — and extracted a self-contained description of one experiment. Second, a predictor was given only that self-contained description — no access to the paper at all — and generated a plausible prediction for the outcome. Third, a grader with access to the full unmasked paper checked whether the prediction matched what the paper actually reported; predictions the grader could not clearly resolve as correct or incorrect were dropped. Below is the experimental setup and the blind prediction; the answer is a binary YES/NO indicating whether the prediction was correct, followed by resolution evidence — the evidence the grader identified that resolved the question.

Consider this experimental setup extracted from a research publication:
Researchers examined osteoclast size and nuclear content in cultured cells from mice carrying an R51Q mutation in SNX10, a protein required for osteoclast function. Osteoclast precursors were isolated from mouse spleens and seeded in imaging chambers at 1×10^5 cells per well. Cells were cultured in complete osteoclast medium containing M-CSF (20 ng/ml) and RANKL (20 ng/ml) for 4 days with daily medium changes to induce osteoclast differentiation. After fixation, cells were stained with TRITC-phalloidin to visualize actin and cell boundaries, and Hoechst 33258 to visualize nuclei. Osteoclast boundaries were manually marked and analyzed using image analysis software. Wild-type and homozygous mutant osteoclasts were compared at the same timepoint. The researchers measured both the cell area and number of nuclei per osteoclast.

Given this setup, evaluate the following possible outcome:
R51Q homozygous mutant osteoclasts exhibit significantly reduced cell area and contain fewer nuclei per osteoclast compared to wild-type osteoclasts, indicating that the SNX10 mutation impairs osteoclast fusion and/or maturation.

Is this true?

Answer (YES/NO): NO